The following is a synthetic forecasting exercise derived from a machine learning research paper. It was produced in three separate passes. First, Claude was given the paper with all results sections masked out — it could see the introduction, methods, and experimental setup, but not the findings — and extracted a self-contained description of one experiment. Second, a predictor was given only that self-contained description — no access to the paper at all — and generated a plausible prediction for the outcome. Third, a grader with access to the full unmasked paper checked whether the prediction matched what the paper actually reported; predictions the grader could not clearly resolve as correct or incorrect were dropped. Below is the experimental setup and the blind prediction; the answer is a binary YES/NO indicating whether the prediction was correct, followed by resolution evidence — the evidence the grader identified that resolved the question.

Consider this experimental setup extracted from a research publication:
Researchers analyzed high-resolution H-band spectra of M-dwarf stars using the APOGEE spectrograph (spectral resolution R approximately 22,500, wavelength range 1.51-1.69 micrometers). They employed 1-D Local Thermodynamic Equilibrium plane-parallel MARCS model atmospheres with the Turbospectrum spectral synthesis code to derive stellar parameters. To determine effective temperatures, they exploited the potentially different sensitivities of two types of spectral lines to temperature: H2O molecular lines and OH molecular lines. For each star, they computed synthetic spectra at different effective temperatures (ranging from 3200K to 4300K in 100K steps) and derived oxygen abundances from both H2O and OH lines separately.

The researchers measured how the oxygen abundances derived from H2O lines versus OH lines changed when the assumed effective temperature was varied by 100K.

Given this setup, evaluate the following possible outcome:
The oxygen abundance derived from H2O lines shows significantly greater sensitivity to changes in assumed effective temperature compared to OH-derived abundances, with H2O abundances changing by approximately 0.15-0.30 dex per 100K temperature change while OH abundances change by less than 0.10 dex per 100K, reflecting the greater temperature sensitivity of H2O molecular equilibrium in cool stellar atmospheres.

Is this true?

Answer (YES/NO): NO